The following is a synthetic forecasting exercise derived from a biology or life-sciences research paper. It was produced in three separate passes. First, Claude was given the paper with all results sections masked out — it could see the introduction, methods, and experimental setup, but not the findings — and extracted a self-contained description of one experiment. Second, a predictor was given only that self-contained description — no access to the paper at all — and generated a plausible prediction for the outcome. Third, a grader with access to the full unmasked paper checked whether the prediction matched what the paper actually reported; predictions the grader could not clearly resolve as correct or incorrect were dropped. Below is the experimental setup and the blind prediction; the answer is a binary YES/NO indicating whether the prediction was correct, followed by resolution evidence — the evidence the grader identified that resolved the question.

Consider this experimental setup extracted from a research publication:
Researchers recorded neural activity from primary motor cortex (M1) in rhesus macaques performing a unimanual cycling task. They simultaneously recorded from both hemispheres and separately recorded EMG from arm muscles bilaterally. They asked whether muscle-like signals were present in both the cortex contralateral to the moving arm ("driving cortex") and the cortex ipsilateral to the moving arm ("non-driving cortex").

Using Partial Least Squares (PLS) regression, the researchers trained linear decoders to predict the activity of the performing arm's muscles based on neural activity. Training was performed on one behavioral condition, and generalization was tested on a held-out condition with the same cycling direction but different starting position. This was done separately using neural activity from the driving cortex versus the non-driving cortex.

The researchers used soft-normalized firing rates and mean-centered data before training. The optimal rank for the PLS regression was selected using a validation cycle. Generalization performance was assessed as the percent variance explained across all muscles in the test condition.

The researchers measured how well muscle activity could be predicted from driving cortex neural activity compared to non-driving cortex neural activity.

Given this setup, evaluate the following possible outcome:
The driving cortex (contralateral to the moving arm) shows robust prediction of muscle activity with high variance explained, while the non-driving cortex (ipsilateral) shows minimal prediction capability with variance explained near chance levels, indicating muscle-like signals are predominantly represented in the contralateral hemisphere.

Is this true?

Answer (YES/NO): NO